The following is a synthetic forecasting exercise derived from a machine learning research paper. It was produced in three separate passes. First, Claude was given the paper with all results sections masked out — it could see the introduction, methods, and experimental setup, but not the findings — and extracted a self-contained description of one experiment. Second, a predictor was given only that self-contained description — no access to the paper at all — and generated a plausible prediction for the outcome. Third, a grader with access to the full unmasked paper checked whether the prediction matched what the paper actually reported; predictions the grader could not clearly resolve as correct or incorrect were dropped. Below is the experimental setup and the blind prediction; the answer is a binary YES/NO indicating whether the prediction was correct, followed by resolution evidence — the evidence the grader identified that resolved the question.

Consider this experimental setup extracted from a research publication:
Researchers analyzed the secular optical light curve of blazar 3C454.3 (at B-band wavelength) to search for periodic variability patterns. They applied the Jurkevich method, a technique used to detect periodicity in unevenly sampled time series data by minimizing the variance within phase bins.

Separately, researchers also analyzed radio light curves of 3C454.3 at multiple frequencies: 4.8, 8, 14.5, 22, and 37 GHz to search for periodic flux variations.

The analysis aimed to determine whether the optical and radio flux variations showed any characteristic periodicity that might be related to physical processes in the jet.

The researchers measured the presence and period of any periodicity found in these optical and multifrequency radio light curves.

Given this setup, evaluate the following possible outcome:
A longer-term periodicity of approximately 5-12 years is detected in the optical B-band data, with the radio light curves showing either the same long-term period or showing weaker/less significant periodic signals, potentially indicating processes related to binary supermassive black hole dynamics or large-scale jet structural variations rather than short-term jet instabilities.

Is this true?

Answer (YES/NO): NO